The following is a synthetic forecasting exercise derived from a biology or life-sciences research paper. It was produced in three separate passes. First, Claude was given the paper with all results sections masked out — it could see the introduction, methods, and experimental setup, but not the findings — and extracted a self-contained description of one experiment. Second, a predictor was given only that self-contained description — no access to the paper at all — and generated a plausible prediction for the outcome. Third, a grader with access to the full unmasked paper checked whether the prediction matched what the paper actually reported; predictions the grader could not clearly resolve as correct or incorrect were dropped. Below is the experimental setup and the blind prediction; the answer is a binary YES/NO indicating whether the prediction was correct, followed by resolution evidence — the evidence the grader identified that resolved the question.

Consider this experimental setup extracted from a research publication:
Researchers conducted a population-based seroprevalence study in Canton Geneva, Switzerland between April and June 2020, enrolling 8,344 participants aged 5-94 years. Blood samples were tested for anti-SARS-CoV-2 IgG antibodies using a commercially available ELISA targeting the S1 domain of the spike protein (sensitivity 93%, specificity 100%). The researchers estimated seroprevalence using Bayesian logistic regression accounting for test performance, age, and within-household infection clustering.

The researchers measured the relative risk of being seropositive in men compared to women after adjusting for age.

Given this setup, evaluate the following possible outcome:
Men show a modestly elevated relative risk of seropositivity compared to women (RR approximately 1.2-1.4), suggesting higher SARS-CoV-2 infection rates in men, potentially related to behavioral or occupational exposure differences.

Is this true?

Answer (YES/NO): YES